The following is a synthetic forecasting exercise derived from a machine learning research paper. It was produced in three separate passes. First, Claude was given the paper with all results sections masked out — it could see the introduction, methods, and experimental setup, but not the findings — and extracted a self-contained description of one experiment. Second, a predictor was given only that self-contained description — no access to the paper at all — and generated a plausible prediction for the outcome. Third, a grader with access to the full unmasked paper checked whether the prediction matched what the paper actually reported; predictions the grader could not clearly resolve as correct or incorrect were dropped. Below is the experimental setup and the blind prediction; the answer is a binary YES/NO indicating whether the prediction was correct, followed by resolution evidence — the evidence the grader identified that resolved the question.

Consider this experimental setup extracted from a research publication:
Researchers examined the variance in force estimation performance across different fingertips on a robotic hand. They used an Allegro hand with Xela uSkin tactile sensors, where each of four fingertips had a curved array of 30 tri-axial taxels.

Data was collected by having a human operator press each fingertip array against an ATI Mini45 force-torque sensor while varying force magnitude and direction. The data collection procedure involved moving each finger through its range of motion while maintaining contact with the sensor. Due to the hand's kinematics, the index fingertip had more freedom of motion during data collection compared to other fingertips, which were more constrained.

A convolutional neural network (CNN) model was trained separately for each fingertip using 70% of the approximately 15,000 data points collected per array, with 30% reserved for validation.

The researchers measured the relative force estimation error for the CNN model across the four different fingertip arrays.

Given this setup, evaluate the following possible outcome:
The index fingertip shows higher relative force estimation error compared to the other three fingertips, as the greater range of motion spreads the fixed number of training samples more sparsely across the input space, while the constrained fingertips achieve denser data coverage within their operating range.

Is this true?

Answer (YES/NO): NO